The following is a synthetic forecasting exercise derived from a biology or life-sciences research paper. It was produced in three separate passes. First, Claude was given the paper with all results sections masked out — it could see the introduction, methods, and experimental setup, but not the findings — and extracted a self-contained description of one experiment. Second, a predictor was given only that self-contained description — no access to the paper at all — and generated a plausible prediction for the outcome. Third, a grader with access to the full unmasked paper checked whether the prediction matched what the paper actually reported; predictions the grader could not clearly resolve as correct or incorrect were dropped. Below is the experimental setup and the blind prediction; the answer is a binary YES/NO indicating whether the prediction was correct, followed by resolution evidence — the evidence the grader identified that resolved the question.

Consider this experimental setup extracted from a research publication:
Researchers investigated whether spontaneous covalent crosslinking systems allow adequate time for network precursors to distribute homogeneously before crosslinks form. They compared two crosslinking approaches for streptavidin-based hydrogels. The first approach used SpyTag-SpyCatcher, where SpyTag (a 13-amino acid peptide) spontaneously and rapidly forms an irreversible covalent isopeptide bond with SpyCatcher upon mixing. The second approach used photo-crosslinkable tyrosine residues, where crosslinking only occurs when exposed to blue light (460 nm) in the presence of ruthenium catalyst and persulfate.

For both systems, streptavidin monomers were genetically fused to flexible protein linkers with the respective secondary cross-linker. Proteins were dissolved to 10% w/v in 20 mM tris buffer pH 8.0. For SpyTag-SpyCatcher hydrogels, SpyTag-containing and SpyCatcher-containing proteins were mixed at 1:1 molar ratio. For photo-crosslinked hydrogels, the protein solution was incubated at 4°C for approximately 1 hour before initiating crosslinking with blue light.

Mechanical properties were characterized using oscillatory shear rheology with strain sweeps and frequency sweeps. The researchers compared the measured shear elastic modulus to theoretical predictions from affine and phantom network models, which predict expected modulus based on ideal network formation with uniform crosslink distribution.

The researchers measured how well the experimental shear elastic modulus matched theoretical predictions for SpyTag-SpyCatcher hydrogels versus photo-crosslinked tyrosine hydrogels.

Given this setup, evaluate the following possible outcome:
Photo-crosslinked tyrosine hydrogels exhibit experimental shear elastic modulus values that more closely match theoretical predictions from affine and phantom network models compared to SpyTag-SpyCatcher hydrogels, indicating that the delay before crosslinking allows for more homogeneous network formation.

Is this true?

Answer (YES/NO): YES